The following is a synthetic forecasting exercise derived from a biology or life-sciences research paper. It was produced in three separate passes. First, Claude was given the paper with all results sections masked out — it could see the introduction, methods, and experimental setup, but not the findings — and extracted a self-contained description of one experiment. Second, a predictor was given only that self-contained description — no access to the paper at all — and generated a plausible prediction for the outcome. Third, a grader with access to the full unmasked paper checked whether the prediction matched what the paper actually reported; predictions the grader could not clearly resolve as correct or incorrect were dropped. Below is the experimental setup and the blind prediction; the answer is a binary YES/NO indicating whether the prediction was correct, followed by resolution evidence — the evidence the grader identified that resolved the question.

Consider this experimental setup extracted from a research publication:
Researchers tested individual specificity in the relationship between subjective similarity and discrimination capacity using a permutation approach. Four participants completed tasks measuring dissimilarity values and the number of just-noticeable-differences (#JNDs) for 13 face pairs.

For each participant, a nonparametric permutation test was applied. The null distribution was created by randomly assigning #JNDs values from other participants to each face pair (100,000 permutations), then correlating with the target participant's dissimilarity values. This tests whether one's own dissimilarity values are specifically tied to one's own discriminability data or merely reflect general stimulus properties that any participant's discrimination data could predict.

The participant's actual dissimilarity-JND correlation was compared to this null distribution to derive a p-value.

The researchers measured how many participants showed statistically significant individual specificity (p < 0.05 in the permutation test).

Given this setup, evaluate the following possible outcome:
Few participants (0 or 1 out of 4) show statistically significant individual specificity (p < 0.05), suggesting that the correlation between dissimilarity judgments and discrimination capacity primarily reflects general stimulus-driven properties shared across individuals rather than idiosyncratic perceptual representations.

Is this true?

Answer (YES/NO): NO